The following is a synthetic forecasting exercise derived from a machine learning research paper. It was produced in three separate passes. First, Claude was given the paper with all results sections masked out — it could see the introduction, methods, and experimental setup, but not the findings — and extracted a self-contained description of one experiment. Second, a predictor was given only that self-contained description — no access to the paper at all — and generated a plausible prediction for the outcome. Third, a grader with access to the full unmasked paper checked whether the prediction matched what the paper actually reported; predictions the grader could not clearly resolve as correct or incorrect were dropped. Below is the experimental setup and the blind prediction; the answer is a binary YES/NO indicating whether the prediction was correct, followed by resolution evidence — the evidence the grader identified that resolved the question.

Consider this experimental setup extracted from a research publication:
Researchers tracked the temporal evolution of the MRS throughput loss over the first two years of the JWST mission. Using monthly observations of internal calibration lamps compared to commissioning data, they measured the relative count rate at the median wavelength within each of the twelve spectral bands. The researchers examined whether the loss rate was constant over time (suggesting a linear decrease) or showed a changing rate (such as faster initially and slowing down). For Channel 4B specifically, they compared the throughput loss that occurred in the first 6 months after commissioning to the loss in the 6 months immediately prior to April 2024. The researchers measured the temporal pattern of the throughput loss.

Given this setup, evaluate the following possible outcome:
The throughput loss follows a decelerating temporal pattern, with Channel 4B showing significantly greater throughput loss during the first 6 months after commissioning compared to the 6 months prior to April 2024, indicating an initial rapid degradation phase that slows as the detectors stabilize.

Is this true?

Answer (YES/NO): YES